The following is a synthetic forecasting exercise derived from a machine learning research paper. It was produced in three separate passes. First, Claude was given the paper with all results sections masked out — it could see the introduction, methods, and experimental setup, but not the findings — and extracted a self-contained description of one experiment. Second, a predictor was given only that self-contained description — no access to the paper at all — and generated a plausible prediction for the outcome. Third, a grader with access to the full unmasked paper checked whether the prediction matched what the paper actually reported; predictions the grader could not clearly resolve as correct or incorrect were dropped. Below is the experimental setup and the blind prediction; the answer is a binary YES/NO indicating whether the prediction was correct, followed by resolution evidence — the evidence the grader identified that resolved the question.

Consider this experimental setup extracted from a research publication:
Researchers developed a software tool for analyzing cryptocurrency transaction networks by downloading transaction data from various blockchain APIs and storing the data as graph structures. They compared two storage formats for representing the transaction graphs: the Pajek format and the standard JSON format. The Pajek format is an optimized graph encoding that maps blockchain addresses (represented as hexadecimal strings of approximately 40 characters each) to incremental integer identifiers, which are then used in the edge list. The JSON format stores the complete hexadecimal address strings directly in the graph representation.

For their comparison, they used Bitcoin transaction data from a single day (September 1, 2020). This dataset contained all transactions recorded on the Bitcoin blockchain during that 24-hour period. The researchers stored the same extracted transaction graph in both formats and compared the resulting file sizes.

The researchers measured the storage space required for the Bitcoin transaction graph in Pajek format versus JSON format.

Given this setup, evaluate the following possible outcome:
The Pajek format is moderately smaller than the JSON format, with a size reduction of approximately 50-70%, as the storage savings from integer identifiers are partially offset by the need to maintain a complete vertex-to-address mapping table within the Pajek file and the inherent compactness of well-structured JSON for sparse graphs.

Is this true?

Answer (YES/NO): YES